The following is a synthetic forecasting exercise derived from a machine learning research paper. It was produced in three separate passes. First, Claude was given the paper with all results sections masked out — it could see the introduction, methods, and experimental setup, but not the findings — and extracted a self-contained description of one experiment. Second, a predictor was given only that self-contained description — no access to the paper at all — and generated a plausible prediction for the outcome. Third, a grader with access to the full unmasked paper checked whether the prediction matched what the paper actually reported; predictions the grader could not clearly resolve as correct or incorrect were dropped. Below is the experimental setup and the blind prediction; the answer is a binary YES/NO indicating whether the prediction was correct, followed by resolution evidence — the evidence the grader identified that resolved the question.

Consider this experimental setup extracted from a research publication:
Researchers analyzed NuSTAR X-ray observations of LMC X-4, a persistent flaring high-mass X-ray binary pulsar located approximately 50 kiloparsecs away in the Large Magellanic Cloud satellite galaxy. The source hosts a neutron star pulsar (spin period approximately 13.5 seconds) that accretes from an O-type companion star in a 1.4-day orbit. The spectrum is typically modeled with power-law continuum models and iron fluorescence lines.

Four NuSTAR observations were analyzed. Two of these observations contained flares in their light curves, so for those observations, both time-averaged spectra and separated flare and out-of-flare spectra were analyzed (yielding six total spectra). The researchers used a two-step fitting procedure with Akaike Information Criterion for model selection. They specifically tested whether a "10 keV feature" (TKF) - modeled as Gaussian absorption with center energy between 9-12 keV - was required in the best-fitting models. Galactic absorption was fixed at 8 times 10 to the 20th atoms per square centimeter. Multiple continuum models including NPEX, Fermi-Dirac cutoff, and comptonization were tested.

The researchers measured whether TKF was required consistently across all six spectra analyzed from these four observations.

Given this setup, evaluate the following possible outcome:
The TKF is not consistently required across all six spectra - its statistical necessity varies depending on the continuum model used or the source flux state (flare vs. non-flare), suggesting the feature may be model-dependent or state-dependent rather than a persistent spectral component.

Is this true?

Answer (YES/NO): YES